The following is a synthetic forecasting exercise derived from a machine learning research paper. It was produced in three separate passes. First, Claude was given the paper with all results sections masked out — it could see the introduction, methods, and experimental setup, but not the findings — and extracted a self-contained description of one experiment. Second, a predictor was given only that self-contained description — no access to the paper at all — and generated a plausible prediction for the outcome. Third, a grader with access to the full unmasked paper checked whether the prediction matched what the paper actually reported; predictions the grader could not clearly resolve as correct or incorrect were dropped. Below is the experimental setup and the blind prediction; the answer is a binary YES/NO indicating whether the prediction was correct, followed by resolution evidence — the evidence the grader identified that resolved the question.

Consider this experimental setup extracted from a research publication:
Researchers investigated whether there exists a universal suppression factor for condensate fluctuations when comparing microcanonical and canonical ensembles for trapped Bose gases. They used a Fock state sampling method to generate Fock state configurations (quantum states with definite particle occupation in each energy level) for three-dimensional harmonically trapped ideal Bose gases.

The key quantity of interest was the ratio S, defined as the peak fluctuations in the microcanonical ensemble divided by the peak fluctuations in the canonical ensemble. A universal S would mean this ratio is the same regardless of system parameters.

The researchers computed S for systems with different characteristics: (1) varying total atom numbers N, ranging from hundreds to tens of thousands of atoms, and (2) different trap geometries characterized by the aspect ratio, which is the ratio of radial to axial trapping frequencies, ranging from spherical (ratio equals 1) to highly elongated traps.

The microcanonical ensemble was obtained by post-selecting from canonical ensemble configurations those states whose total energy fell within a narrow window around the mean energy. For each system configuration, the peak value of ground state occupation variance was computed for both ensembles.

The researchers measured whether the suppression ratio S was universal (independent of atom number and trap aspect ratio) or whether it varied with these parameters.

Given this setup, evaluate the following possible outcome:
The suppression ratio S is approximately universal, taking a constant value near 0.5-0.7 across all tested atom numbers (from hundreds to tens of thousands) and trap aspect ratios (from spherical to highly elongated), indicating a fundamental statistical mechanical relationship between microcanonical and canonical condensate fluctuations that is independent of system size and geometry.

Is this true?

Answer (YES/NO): NO